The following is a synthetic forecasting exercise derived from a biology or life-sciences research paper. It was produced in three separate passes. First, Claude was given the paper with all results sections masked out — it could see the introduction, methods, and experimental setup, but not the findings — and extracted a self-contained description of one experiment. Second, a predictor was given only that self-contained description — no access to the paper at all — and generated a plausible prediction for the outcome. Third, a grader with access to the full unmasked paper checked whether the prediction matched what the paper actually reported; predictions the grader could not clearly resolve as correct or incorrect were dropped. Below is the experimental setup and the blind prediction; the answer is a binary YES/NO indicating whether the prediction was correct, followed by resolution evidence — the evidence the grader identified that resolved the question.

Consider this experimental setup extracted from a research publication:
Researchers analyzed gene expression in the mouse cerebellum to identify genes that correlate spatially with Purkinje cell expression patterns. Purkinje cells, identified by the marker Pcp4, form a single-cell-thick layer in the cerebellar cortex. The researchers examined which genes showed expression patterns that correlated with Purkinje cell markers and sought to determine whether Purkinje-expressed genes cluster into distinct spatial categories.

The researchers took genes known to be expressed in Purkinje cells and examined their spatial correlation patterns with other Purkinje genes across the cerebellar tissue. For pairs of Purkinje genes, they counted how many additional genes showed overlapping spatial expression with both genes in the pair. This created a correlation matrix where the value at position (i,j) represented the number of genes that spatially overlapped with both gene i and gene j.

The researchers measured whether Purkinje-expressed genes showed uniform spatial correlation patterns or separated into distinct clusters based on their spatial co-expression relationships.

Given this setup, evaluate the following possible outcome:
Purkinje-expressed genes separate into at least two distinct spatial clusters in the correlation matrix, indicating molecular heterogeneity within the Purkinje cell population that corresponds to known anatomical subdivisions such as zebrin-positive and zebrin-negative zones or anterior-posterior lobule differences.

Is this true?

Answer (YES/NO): YES